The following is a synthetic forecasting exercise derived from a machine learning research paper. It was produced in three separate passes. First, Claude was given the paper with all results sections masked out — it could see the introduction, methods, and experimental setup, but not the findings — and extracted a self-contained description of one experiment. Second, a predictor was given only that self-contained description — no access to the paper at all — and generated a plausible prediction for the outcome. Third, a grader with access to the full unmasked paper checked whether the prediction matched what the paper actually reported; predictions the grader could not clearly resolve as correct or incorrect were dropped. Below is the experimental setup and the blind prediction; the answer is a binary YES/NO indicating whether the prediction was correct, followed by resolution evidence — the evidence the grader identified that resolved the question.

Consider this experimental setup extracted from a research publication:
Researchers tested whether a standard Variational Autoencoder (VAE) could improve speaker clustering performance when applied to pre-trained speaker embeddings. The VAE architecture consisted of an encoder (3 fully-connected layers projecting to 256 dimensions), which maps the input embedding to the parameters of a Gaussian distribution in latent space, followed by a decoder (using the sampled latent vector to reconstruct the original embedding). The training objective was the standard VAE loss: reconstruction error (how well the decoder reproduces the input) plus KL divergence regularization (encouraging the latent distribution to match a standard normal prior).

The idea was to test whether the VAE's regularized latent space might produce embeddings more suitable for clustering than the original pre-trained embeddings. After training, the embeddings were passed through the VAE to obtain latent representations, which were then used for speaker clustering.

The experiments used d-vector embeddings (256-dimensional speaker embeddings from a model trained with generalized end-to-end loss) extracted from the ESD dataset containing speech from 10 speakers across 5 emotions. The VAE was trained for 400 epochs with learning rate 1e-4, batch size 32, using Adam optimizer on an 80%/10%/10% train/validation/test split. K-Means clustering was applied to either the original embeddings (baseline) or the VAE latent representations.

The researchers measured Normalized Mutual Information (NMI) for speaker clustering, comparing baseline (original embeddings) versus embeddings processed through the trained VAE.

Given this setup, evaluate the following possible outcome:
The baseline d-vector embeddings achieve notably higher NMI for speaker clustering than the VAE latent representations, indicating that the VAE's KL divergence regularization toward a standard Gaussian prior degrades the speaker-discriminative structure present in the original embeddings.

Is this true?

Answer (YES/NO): YES